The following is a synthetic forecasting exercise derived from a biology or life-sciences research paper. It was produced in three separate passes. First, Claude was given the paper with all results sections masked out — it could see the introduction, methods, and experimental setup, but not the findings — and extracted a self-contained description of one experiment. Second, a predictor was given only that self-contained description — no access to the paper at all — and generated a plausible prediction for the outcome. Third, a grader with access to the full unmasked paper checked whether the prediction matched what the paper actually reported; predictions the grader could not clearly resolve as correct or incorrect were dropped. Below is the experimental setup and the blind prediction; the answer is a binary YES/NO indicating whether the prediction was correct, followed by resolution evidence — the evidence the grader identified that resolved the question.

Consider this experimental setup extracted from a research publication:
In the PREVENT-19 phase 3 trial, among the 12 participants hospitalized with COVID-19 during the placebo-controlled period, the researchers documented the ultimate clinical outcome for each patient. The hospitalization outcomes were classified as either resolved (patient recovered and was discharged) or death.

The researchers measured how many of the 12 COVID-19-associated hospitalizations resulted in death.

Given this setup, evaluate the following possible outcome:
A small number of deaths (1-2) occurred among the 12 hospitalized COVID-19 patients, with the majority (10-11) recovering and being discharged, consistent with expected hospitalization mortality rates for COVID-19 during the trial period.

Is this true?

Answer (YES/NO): YES